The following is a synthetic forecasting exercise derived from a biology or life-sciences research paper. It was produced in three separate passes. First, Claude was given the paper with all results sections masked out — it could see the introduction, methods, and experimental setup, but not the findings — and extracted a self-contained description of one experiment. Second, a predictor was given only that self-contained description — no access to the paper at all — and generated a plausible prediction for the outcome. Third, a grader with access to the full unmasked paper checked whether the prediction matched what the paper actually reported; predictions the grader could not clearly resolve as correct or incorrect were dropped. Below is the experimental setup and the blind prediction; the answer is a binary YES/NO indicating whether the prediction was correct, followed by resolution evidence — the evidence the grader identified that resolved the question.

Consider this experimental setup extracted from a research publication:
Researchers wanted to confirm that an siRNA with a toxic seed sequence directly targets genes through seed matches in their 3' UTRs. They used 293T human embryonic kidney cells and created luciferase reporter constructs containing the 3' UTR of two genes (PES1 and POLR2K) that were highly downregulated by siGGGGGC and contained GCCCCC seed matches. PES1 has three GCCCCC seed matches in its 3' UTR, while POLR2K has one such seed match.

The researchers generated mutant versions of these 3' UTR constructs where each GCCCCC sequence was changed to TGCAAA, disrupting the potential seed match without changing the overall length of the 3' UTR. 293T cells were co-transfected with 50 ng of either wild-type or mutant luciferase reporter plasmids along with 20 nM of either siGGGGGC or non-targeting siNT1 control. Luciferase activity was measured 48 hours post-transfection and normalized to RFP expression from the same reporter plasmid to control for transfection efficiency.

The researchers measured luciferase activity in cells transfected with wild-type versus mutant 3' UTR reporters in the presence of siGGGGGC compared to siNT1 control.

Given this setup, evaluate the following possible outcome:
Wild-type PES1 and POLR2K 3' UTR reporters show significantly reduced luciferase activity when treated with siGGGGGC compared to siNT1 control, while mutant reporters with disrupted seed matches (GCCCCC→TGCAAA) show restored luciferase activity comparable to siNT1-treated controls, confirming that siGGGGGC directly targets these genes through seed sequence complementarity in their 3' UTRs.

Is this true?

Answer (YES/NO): NO